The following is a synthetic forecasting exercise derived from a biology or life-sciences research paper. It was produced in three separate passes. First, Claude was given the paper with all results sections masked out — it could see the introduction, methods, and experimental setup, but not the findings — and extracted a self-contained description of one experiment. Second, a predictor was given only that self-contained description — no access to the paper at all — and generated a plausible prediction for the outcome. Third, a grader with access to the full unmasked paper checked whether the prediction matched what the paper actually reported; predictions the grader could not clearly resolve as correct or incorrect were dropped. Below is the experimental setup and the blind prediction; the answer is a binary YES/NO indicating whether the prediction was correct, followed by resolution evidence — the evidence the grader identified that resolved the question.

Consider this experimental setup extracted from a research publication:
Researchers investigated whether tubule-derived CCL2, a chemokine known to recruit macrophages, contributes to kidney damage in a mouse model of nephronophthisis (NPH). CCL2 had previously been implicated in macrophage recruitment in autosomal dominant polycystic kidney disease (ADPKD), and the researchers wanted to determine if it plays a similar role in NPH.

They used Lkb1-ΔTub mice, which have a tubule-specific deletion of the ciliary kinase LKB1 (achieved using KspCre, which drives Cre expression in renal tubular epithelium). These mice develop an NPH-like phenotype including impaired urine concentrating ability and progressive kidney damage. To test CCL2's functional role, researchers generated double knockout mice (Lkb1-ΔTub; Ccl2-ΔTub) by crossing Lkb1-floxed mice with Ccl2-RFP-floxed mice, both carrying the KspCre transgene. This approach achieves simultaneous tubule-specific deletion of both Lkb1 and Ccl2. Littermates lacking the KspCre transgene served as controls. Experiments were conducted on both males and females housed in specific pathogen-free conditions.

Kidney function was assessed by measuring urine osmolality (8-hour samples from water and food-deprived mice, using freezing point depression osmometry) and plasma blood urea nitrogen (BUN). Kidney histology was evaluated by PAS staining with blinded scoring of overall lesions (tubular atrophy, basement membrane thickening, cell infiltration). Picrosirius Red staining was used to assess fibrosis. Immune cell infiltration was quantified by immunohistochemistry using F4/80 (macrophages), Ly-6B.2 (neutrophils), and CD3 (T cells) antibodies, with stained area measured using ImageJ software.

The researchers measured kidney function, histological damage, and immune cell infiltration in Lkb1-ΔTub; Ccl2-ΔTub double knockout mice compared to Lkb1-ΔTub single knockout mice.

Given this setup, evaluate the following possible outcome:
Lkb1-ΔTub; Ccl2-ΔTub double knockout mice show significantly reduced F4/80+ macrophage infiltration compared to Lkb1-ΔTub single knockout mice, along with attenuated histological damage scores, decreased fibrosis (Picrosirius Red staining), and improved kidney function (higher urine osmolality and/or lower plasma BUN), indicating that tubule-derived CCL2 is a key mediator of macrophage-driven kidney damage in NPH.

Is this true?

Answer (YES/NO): NO